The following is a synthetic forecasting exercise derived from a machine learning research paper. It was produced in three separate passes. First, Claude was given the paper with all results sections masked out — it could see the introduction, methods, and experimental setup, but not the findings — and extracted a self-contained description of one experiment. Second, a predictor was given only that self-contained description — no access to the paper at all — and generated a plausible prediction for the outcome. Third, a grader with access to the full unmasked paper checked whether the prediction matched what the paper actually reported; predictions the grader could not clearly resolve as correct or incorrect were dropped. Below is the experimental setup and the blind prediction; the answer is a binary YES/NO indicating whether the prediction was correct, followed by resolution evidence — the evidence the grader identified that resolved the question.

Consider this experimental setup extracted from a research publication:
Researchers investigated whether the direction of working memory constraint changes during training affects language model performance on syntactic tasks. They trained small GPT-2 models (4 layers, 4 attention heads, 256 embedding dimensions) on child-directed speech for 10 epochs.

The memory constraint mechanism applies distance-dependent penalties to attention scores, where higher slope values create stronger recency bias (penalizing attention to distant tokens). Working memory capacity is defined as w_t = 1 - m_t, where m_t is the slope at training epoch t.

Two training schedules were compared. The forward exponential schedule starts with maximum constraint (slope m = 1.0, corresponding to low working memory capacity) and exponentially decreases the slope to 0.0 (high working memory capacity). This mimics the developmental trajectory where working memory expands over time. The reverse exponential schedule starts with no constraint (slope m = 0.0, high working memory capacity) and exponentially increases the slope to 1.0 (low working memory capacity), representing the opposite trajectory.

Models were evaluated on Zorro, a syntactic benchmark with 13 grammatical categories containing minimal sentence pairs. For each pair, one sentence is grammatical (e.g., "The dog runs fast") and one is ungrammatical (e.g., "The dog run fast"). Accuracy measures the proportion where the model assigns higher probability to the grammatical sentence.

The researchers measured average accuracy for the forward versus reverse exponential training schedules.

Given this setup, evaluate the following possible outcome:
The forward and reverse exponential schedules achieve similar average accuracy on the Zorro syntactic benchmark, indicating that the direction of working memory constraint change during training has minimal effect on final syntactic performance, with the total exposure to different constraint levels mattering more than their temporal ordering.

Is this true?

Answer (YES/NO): NO